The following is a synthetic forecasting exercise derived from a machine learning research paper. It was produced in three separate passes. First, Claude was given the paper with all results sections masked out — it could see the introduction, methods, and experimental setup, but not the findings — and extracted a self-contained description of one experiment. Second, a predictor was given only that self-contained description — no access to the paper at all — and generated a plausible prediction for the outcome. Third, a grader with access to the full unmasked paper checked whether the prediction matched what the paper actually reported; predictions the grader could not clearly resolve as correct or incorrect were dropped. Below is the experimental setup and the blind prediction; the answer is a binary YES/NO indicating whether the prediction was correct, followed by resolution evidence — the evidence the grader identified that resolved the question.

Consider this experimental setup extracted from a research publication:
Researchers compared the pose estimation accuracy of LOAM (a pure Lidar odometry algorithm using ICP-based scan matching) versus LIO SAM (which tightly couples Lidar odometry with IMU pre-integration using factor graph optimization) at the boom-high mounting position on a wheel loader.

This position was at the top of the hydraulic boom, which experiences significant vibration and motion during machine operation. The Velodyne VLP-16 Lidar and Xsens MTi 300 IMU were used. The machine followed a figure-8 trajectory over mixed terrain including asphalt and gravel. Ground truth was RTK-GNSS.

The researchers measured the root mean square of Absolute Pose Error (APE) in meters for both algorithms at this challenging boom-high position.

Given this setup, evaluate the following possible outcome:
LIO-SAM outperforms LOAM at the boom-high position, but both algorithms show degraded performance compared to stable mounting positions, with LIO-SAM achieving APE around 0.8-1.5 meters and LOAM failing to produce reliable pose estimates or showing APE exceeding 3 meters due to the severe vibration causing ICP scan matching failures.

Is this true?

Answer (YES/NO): NO